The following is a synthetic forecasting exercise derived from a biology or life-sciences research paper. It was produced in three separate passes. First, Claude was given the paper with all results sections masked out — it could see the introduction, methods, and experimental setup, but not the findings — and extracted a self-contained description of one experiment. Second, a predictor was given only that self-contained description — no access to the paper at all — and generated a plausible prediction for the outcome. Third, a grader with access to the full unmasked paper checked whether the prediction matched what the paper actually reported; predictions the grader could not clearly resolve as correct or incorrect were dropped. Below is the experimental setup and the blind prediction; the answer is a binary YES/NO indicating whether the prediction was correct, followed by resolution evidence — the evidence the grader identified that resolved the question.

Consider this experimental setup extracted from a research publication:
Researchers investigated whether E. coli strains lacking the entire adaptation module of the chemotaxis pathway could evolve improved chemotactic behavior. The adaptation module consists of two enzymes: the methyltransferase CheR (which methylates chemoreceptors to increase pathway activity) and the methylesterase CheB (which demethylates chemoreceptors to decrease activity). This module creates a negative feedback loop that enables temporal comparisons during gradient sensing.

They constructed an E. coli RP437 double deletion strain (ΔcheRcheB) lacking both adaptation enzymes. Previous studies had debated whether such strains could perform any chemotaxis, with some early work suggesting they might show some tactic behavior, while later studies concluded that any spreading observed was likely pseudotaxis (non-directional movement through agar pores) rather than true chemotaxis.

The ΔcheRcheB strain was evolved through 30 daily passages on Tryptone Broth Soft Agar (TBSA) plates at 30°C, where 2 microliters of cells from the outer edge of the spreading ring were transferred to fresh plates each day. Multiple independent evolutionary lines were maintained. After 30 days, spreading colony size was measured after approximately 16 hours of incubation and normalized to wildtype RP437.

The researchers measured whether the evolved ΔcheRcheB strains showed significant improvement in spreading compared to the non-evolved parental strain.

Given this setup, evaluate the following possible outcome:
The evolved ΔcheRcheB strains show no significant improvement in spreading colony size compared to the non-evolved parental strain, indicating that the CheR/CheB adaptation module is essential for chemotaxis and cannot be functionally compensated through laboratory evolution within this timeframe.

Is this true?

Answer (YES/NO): YES